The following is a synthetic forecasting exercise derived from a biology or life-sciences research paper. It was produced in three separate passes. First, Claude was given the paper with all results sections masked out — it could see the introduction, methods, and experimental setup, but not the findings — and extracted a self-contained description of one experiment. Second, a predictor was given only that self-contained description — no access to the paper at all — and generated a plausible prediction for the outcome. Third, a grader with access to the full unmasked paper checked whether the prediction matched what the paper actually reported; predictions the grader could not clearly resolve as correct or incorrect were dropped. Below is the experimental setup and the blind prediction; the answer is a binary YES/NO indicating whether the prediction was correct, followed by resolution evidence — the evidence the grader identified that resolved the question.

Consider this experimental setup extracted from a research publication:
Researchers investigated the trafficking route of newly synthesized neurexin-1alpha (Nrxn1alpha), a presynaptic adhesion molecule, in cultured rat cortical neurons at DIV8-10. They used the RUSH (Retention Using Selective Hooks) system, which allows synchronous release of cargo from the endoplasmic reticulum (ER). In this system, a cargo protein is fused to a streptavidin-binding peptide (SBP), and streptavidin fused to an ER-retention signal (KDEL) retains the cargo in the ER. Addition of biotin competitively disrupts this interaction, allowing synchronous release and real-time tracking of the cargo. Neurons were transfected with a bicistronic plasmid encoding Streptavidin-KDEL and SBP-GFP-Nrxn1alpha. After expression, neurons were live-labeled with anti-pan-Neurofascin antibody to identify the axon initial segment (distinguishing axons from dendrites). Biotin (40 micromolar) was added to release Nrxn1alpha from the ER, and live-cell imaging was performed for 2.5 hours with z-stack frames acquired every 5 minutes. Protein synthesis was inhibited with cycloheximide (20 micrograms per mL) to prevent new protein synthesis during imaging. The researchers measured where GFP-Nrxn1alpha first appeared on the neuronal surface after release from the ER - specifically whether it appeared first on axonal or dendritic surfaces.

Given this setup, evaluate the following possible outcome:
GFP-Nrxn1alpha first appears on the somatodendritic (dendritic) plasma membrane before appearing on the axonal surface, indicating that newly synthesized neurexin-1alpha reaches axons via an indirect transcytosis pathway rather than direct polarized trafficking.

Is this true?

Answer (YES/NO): YES